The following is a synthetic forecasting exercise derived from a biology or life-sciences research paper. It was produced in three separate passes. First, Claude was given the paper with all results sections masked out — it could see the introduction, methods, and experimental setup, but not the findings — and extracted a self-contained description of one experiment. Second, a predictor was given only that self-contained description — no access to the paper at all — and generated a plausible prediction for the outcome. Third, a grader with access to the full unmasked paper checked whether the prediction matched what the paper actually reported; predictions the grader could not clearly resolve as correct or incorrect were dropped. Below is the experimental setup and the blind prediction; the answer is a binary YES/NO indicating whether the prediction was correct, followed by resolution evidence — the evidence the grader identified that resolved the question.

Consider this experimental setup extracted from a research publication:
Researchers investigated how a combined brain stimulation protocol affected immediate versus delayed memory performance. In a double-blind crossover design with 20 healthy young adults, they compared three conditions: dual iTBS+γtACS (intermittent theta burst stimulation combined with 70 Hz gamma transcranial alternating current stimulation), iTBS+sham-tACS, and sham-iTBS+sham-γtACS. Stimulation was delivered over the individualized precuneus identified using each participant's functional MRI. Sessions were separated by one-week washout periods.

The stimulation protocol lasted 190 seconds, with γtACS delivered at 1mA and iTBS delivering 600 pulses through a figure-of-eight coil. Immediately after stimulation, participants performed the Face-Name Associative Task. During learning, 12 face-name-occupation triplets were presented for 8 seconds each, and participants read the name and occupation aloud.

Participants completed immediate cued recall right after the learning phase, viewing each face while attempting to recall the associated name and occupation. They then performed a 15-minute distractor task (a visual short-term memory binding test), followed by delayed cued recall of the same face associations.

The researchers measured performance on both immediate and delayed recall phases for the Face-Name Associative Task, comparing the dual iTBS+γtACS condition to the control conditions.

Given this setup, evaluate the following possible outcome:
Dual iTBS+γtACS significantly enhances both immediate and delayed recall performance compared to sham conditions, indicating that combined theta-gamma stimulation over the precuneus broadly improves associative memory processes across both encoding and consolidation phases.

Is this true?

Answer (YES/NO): YES